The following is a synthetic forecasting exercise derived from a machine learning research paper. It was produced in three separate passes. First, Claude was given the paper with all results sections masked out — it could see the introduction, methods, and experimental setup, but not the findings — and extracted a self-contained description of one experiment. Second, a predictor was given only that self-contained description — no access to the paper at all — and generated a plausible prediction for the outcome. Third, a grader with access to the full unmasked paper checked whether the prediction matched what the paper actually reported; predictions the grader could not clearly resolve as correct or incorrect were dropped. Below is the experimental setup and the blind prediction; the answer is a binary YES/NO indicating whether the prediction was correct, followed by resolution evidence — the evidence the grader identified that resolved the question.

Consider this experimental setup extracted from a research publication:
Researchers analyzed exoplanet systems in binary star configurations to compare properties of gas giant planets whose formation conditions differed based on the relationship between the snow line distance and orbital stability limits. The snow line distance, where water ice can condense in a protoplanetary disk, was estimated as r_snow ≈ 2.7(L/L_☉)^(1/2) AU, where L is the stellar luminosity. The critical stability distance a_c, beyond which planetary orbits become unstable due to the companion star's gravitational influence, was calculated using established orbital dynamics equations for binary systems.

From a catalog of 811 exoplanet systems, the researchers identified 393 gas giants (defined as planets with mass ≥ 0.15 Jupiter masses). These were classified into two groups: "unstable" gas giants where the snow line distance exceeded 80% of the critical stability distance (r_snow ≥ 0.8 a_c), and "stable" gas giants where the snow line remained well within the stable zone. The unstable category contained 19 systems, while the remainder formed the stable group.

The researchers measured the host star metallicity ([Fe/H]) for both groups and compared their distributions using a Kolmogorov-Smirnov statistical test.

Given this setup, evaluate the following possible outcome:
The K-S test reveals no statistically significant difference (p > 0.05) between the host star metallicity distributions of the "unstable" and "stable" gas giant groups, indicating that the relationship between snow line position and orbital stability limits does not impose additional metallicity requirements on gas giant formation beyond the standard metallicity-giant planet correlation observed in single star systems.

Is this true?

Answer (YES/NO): YES